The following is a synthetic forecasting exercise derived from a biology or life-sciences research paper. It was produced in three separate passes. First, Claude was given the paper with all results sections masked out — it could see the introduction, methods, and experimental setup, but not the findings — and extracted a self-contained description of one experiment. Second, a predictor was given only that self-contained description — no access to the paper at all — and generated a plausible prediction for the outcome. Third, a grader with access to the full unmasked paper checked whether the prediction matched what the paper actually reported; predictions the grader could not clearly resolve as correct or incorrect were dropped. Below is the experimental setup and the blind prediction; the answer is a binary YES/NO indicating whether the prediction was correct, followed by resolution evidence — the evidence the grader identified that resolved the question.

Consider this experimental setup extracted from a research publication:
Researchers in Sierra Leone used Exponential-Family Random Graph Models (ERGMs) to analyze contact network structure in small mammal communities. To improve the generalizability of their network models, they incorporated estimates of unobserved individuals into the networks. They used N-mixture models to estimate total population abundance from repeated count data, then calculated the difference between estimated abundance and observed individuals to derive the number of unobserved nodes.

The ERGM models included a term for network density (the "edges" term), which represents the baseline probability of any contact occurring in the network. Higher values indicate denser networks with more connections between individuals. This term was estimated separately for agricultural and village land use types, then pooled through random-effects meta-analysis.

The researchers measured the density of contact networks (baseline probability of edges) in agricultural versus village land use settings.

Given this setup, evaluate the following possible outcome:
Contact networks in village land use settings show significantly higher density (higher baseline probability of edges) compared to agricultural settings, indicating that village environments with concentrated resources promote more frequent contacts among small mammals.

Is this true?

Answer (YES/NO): NO